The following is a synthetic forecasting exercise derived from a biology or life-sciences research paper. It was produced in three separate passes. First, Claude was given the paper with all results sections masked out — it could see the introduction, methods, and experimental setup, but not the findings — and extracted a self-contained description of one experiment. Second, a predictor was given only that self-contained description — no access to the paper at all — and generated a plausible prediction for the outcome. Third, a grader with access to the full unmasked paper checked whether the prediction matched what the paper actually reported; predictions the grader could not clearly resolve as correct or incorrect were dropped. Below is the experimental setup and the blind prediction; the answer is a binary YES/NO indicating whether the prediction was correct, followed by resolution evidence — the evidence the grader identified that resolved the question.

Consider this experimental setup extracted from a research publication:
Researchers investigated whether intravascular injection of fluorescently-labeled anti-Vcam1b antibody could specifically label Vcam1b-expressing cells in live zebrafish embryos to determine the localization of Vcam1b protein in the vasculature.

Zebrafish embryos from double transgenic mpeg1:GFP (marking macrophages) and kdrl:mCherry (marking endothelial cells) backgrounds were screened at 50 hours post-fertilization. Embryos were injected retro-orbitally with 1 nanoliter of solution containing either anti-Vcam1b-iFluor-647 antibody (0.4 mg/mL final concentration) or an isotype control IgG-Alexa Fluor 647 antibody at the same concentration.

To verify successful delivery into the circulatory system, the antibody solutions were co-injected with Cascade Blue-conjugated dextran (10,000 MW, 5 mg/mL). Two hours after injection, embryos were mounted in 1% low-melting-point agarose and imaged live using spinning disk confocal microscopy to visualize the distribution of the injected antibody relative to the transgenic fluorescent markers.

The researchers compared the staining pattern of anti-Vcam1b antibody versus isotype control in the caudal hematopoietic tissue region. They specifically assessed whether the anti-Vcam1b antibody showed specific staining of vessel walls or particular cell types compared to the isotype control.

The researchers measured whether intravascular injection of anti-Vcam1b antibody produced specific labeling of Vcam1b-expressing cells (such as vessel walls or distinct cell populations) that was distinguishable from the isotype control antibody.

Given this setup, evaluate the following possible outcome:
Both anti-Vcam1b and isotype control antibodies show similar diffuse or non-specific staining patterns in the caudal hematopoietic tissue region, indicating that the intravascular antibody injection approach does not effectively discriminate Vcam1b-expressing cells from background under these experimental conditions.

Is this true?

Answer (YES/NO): YES